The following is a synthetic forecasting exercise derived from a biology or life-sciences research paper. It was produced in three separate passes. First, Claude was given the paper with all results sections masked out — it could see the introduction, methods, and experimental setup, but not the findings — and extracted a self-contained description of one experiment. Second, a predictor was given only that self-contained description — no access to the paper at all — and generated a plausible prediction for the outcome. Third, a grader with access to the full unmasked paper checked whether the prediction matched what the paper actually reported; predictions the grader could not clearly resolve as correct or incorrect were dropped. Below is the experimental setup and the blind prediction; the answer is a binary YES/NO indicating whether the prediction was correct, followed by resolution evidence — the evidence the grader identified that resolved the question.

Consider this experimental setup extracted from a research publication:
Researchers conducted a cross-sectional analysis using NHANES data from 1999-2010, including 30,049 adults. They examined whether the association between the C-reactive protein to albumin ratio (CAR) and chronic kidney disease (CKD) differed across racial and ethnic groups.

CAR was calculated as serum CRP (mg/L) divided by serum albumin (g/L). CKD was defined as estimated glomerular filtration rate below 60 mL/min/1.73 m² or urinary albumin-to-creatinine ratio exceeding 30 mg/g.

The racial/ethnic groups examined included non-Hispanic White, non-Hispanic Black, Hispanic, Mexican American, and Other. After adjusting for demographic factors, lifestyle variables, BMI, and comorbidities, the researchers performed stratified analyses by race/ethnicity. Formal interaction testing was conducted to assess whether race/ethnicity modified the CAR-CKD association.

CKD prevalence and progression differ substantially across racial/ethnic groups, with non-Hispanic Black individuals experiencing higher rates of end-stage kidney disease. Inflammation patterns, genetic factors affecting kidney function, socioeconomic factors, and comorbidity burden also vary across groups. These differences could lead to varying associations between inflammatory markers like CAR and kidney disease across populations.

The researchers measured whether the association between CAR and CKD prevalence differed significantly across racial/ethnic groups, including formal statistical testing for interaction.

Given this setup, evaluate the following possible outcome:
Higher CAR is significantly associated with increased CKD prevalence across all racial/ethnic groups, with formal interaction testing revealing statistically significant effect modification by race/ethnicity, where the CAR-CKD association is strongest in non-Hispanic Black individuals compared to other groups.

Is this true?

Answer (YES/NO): NO